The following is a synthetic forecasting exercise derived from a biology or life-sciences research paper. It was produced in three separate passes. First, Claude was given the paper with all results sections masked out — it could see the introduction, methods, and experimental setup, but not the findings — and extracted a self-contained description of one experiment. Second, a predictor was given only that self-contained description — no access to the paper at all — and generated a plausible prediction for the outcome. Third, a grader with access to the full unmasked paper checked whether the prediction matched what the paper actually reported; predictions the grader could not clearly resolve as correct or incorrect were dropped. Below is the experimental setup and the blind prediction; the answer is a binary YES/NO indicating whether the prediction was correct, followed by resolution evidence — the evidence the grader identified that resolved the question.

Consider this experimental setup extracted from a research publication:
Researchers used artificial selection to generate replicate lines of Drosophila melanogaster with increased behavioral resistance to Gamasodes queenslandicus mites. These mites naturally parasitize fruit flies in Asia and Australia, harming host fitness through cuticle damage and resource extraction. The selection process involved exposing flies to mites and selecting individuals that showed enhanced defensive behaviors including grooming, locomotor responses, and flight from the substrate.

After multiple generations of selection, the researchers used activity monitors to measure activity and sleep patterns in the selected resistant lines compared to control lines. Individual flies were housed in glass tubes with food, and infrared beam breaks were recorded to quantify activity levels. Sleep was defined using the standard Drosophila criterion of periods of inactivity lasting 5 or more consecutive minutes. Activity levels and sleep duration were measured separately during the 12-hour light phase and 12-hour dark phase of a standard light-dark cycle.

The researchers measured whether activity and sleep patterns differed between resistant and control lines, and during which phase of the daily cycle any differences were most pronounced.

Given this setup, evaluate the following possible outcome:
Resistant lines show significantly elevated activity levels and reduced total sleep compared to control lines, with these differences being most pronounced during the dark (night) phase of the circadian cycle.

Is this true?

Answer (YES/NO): YES